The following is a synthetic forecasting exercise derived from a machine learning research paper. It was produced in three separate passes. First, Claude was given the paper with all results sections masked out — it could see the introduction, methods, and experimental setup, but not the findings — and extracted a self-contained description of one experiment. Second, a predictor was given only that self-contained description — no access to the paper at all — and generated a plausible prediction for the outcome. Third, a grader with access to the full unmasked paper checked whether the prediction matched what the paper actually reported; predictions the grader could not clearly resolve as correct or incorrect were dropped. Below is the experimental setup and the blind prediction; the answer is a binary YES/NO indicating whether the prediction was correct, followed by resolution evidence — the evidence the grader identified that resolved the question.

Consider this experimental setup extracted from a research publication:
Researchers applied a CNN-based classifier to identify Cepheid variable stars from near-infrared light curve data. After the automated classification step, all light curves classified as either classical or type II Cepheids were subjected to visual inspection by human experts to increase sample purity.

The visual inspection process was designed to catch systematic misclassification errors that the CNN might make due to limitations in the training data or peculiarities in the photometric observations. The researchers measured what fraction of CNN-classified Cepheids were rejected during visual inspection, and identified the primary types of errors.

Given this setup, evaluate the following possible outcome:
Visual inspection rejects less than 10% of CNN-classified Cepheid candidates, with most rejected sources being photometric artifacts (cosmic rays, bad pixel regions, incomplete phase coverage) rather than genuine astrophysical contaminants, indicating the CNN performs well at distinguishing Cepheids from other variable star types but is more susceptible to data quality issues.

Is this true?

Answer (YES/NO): NO